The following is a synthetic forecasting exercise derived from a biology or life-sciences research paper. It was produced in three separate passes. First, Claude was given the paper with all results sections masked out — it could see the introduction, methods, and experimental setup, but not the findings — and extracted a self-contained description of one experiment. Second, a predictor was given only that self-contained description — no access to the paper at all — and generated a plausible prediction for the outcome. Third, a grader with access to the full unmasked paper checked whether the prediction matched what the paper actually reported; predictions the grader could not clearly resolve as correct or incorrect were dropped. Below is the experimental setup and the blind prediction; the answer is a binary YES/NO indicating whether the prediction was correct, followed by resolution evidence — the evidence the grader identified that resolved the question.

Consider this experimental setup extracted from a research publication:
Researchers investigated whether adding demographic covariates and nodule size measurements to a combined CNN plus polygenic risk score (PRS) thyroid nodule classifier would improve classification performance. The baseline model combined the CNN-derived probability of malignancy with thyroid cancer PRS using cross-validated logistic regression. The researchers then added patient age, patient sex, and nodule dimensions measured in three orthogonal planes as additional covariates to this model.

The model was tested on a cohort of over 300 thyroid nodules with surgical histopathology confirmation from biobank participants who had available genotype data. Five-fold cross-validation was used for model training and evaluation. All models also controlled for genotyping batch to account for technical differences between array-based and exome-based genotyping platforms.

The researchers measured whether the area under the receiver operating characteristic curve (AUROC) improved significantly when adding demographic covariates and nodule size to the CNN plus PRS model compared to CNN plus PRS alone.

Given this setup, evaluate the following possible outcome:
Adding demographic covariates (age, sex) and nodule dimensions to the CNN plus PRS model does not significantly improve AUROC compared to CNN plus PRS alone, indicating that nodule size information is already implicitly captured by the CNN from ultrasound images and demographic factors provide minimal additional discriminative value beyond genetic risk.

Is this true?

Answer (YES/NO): NO